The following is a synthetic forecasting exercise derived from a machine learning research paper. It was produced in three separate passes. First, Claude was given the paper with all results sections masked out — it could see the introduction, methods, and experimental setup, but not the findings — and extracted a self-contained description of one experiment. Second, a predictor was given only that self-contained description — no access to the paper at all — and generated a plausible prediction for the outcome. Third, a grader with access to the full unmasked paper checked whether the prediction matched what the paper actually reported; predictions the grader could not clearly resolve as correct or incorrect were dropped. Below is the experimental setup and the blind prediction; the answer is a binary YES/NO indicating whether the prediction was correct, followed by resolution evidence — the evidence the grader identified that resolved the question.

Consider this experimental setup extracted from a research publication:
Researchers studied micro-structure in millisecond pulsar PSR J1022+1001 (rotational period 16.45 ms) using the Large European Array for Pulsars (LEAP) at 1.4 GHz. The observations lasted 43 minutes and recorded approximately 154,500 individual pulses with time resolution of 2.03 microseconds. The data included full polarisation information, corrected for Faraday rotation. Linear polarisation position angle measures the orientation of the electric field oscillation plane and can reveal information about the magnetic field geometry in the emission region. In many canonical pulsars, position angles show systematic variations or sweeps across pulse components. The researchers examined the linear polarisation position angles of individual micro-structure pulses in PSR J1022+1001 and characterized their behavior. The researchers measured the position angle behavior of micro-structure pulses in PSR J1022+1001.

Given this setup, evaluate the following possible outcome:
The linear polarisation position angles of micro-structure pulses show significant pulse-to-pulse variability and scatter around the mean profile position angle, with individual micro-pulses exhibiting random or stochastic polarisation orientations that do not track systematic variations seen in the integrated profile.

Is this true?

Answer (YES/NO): NO